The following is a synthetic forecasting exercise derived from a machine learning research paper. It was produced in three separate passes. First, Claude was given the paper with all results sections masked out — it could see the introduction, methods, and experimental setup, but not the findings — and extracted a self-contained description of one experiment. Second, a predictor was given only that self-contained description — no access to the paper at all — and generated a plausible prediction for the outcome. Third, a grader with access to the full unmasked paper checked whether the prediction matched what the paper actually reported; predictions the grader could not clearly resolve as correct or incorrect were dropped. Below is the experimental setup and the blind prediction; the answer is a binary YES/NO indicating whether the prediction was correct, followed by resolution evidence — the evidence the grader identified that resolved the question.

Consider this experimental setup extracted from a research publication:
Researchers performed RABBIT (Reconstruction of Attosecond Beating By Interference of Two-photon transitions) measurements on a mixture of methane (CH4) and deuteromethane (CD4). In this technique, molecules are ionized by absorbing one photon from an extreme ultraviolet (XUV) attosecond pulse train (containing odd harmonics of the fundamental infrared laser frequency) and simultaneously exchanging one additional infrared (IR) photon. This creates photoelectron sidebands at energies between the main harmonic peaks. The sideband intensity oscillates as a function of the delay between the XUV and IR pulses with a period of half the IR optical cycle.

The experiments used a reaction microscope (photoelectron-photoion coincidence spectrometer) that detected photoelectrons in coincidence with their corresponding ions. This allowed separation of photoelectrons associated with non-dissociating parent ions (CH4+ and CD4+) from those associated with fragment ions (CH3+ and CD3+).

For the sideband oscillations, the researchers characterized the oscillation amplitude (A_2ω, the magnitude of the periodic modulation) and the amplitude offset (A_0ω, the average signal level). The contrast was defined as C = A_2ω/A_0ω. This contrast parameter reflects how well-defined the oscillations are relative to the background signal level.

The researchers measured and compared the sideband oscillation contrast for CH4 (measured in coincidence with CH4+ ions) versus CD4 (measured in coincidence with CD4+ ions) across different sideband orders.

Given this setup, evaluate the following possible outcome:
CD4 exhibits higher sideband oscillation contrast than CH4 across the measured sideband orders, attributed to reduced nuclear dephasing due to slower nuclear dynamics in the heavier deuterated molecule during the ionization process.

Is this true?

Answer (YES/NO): YES